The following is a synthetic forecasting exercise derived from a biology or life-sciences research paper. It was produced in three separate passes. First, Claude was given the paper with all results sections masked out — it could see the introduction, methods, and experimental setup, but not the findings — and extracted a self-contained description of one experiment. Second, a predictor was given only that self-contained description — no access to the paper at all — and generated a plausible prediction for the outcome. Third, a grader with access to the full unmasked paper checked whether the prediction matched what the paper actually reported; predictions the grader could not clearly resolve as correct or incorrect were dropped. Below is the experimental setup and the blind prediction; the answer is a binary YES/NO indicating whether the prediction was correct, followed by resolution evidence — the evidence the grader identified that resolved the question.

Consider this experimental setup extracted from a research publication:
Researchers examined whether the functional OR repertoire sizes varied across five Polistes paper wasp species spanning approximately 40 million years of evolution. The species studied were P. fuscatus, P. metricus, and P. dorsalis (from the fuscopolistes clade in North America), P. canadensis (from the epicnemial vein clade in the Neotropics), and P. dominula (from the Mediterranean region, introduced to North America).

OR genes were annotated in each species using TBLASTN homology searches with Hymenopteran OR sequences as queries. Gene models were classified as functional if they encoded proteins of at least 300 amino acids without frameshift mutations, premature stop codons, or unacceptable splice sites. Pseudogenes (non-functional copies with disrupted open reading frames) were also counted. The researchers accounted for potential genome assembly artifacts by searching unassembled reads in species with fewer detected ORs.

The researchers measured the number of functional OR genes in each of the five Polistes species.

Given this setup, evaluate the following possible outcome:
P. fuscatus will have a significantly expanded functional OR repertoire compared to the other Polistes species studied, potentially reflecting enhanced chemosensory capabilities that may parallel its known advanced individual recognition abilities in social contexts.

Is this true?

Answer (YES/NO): NO